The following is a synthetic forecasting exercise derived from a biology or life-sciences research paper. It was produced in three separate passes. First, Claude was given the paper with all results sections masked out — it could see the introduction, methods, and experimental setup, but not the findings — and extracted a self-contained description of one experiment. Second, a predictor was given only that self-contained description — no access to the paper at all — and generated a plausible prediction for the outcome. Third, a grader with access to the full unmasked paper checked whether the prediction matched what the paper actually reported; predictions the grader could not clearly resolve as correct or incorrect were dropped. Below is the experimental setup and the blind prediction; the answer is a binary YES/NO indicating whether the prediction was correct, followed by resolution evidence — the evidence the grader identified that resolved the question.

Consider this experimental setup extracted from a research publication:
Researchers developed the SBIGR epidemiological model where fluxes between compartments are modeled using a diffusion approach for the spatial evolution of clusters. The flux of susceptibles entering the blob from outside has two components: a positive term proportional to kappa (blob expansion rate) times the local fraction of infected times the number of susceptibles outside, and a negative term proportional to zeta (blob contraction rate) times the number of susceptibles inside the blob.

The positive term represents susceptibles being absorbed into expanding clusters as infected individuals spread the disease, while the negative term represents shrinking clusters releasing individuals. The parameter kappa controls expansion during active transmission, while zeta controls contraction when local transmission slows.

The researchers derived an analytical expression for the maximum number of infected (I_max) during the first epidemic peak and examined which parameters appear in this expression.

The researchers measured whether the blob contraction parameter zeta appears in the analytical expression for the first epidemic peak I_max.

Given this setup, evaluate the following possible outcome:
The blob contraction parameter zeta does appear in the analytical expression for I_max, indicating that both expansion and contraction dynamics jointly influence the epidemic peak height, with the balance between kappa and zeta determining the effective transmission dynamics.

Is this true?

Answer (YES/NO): NO